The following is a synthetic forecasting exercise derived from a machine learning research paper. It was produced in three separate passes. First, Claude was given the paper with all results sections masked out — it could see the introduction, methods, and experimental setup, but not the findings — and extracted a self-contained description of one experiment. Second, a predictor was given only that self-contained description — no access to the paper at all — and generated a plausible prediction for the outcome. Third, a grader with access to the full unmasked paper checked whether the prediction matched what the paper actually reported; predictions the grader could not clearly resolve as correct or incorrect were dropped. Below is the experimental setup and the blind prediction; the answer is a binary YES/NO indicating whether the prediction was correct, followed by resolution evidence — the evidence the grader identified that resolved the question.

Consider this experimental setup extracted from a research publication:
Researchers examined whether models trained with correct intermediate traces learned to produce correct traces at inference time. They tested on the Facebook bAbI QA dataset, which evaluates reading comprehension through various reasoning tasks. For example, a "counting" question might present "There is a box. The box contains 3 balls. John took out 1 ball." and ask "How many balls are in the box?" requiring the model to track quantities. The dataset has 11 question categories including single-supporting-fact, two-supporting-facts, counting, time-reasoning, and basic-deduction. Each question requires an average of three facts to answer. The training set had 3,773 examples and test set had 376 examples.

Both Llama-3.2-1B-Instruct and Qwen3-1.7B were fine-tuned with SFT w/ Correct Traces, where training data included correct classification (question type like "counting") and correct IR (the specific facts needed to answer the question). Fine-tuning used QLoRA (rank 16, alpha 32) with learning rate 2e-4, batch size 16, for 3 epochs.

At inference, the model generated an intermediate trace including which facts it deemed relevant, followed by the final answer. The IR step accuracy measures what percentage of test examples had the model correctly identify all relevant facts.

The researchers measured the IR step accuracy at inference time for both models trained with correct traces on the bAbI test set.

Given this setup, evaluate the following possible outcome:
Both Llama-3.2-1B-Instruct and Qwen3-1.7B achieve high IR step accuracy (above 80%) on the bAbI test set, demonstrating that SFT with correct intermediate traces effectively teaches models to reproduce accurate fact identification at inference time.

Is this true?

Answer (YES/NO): NO